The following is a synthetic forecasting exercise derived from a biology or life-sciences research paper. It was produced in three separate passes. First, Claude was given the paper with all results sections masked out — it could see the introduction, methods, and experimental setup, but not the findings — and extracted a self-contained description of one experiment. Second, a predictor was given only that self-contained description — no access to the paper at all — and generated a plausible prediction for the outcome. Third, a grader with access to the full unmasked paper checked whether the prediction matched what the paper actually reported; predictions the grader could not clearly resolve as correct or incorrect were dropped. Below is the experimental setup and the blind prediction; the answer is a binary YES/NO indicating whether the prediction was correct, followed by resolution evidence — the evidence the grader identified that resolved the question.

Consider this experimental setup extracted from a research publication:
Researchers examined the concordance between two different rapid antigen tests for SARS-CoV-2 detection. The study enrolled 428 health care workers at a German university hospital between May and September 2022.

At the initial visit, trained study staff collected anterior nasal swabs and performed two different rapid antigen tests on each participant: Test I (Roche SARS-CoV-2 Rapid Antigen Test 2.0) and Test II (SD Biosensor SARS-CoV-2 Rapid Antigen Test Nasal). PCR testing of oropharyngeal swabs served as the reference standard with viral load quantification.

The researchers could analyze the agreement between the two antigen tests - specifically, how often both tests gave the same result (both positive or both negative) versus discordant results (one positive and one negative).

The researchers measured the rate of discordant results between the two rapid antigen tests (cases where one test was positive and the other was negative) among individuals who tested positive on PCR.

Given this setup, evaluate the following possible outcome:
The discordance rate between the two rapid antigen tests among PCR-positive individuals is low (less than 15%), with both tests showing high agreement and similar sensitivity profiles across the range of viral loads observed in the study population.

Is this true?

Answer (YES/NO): NO